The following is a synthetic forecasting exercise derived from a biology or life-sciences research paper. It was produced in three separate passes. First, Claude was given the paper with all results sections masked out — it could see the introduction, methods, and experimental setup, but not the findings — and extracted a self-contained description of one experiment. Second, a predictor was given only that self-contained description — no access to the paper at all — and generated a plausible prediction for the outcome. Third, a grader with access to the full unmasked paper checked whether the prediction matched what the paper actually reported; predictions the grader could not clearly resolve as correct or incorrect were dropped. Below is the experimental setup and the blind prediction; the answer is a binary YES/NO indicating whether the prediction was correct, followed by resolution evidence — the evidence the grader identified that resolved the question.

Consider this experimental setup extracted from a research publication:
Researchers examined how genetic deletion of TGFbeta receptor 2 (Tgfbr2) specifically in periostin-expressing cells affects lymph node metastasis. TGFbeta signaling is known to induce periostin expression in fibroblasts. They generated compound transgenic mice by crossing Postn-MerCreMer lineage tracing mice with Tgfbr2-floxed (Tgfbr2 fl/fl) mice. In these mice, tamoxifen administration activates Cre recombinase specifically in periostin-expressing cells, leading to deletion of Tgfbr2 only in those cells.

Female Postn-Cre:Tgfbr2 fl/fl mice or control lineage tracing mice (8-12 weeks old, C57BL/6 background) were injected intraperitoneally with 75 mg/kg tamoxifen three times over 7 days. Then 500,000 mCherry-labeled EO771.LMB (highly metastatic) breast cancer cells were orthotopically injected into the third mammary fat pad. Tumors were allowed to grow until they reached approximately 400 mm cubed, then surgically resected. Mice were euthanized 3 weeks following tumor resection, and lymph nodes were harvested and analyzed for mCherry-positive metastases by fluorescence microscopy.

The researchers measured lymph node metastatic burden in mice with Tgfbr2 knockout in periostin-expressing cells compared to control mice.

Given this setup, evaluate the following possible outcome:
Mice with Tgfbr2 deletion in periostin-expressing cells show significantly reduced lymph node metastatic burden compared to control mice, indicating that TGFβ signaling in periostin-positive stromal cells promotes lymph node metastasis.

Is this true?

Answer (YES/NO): YES